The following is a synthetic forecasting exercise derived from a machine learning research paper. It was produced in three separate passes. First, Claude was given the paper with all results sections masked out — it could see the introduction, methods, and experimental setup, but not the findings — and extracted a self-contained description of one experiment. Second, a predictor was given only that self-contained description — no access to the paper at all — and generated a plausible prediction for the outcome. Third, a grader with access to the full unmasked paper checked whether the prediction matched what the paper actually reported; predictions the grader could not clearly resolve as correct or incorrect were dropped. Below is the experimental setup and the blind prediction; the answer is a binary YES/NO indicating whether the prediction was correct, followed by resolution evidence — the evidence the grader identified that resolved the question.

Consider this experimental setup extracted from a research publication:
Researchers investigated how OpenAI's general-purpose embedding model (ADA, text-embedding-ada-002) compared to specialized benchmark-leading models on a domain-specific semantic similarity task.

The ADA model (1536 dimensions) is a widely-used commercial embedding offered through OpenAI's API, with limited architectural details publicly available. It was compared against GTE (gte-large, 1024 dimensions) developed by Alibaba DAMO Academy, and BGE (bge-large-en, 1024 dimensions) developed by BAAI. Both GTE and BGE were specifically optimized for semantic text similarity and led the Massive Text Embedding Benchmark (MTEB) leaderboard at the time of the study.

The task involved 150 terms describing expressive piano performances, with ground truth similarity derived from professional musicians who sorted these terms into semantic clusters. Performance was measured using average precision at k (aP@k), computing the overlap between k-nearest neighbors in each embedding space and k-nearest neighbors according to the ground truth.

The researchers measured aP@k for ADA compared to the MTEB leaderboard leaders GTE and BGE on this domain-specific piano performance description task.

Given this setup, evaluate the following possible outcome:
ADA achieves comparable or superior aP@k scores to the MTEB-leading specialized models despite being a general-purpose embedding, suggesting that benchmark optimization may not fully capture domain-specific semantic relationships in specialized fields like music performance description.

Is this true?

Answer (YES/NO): YES